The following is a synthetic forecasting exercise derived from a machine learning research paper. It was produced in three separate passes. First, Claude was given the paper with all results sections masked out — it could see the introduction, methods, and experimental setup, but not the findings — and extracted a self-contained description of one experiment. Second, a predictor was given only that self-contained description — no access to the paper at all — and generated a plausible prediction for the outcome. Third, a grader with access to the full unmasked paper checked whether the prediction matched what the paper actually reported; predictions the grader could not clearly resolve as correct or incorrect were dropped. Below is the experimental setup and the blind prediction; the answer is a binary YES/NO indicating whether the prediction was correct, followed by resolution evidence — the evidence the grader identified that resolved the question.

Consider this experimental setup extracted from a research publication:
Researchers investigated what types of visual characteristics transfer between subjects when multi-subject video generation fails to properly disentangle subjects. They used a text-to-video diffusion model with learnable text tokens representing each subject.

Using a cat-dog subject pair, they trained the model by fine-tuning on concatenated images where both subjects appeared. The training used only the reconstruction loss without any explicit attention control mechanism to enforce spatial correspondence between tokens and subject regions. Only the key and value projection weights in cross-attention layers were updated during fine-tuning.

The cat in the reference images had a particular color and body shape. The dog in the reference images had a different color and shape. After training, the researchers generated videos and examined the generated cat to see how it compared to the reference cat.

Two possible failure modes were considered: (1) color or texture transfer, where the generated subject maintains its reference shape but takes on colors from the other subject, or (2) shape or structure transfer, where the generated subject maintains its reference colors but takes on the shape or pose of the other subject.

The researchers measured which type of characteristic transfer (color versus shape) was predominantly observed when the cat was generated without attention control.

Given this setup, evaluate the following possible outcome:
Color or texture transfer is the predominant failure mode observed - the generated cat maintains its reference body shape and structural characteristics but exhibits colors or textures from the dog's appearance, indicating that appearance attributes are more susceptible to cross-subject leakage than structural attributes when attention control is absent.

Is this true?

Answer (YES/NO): NO